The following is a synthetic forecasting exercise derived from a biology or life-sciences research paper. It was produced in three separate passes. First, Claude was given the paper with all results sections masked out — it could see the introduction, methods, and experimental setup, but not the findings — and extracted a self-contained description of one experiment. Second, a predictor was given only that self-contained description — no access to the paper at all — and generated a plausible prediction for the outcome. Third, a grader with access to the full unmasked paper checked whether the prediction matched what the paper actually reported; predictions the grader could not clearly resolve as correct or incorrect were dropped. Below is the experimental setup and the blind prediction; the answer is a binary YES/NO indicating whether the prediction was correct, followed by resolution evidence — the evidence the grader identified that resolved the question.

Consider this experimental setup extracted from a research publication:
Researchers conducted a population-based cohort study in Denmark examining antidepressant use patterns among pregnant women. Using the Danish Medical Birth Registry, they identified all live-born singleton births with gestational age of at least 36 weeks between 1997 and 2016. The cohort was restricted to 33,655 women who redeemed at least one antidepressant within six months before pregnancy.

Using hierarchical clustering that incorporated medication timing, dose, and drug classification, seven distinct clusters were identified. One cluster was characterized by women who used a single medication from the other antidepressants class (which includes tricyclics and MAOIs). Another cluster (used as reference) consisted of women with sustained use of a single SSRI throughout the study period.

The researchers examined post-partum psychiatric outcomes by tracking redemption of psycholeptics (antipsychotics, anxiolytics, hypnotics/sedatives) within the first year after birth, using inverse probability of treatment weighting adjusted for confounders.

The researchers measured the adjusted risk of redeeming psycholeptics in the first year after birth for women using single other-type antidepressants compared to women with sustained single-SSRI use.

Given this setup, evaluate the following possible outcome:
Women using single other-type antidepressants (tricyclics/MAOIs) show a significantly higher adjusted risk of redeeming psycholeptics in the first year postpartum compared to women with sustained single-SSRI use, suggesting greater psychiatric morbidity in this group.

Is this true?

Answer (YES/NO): NO